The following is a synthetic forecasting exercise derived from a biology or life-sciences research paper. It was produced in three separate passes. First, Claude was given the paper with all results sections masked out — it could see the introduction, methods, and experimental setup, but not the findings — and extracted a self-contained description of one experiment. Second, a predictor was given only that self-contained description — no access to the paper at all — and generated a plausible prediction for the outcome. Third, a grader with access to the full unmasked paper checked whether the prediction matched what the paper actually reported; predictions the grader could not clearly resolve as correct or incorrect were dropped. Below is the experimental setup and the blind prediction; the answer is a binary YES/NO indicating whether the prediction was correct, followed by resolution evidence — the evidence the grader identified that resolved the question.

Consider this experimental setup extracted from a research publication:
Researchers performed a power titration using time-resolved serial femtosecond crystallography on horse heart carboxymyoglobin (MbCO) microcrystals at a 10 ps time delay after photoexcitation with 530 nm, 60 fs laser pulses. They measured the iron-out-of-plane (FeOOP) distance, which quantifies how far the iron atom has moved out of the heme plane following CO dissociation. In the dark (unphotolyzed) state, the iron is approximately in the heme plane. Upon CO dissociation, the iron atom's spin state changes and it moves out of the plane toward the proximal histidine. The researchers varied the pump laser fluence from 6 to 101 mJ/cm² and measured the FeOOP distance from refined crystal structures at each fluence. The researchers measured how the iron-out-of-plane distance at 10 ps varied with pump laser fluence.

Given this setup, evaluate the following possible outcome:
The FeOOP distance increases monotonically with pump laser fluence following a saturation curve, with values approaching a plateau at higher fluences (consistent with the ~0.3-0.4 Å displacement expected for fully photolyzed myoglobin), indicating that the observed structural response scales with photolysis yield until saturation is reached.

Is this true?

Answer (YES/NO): NO